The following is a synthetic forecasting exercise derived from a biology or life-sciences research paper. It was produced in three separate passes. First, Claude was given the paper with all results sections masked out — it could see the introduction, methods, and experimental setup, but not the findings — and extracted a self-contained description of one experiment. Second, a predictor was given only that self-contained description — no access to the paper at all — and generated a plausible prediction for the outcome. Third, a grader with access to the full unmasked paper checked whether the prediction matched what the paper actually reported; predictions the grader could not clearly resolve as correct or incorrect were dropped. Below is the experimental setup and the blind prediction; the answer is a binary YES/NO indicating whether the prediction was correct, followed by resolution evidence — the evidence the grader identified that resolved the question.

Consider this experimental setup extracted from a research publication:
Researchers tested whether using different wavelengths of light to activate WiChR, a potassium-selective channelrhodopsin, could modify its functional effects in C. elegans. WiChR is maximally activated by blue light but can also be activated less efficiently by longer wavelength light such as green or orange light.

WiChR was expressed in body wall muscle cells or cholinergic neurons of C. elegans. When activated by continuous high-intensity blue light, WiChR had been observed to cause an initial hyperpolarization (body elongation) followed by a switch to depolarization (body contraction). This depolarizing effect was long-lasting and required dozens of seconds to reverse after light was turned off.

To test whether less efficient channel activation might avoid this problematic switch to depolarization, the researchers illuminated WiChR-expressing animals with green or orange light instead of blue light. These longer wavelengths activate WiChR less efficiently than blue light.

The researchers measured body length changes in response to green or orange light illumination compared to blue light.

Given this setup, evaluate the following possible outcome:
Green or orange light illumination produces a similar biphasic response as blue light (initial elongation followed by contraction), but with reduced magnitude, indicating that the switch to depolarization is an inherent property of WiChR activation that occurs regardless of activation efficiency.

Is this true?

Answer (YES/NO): NO